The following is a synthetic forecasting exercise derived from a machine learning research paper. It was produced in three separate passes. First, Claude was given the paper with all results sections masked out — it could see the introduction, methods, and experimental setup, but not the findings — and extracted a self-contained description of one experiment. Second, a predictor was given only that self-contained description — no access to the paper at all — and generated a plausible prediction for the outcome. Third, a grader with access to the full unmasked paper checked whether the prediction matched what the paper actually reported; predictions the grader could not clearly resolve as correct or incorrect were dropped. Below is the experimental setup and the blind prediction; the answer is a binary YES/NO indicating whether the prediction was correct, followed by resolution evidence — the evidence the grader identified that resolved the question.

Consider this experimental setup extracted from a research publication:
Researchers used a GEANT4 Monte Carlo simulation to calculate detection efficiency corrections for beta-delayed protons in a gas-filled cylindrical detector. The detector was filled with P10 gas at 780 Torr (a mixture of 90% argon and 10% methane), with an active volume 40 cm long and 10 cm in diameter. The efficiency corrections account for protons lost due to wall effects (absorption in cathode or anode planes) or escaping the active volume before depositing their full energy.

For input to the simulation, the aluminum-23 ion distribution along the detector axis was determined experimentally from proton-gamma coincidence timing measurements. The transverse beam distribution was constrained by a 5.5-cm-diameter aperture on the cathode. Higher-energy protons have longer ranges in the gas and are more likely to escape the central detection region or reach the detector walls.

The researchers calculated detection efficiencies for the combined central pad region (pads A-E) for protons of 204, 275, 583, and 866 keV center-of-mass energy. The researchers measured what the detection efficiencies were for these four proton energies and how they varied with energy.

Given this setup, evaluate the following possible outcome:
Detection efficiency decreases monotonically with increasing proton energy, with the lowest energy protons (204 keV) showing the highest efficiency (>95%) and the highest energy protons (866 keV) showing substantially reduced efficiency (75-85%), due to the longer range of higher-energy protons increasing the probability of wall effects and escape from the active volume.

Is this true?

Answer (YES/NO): NO